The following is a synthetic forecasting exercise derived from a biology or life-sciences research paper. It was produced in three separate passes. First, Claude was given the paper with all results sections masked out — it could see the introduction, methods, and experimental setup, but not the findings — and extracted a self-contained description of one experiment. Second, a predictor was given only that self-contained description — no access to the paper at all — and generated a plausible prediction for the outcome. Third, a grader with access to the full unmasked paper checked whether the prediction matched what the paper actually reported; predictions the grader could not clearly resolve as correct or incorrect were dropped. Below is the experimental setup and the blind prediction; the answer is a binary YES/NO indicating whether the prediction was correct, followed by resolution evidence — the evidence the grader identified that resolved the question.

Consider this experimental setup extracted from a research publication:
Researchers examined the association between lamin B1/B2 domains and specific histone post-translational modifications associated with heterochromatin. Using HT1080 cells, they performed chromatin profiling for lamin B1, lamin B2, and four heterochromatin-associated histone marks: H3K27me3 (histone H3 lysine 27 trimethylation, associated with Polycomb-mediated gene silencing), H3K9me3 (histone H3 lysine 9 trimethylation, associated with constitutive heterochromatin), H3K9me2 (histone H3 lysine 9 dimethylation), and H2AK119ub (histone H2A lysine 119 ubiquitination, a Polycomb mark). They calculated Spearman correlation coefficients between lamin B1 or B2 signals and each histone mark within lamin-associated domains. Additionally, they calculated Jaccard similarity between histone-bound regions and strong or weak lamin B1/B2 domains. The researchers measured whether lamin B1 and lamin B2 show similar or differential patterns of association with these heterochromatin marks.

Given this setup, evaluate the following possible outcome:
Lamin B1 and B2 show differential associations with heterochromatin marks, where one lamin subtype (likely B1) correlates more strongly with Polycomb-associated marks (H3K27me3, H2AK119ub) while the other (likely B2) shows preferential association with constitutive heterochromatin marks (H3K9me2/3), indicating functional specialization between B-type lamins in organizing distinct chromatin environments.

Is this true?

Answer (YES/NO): YES